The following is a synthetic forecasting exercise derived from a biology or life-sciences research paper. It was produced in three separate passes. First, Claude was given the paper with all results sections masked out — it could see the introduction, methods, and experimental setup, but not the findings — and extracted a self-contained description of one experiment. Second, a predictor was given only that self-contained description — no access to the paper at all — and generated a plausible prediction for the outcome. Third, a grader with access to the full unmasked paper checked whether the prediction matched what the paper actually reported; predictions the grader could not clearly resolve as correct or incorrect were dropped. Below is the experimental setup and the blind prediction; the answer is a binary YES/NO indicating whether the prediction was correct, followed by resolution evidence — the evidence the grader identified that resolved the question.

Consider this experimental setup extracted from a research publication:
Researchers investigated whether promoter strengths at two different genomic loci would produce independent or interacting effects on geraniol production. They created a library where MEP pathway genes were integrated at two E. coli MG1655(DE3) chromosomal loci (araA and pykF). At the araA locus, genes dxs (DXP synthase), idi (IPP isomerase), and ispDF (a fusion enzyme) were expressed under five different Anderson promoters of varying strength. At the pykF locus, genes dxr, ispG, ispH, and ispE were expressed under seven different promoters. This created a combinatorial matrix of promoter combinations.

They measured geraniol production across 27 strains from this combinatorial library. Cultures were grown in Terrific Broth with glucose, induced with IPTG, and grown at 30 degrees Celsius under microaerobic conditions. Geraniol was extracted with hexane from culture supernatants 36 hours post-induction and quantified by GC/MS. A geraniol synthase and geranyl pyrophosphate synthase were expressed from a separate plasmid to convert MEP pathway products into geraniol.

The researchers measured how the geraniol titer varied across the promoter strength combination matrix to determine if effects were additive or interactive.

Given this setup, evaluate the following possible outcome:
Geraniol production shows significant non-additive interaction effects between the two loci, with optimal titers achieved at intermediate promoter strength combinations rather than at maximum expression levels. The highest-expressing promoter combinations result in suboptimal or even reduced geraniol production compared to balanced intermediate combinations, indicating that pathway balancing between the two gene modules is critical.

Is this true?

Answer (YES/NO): YES